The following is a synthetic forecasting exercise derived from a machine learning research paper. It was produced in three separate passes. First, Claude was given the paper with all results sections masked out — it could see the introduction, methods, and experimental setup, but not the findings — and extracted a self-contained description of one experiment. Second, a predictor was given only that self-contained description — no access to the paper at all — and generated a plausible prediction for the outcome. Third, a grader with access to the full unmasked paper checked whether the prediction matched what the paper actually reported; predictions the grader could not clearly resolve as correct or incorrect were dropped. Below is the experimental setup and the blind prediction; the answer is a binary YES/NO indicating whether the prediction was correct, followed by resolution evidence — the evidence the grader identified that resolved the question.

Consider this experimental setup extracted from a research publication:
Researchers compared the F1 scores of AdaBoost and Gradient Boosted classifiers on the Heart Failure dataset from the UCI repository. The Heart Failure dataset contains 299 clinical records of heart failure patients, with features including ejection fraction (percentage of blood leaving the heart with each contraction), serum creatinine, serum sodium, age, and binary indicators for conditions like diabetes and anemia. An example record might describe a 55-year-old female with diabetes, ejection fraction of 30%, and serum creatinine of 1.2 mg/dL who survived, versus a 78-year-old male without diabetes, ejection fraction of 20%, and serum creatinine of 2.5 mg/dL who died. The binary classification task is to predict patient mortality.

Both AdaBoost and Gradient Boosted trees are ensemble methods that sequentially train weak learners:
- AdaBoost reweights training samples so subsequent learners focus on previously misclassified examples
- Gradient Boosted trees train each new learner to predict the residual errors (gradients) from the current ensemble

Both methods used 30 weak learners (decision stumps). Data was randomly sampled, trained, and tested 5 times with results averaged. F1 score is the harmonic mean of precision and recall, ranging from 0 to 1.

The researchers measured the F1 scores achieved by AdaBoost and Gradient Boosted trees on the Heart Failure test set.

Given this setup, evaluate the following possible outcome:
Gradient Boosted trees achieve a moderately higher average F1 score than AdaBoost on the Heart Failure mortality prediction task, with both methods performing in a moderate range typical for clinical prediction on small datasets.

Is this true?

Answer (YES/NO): NO